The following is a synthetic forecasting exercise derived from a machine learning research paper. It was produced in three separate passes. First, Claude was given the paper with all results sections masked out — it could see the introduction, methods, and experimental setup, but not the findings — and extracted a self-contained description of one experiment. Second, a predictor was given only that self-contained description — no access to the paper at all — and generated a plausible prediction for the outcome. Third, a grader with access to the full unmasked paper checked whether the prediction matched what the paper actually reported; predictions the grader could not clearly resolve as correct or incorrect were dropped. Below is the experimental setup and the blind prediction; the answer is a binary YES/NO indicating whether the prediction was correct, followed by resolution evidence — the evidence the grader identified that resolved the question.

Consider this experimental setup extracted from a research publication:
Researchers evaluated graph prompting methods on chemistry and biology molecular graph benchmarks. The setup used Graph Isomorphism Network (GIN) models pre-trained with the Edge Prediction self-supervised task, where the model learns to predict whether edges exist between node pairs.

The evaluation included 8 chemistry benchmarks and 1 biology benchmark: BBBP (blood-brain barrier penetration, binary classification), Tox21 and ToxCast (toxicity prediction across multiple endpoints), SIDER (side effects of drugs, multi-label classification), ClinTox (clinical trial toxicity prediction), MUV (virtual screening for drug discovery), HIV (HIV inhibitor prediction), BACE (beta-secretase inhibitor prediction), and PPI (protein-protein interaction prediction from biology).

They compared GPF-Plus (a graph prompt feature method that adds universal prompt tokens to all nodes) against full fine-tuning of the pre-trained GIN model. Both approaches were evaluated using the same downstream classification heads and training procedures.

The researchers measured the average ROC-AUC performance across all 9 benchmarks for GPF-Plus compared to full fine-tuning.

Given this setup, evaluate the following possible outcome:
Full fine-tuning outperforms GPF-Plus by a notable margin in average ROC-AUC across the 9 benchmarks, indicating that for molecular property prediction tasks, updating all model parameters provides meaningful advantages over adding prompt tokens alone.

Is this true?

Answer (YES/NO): NO